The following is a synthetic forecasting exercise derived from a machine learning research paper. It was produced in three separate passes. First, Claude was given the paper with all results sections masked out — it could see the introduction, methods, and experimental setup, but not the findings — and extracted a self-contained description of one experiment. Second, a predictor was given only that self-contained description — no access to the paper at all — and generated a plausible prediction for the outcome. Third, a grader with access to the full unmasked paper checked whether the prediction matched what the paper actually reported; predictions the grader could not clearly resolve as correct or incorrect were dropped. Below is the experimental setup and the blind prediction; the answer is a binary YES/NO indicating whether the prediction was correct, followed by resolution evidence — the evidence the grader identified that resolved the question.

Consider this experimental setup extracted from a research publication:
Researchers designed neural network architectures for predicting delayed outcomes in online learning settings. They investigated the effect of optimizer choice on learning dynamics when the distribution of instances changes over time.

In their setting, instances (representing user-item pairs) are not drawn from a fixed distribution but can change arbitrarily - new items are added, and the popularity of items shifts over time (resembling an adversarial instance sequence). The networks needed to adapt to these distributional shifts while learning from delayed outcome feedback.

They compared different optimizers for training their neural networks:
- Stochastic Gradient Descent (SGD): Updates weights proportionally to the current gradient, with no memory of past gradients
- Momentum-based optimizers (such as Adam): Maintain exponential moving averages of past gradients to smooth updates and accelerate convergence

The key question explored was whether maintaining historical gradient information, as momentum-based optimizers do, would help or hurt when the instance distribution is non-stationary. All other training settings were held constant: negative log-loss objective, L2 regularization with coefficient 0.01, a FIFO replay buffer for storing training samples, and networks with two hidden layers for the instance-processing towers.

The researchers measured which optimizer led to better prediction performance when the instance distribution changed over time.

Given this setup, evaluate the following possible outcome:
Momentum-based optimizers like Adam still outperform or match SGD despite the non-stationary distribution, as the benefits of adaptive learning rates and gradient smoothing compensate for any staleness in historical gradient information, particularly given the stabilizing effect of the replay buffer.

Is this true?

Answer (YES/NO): NO